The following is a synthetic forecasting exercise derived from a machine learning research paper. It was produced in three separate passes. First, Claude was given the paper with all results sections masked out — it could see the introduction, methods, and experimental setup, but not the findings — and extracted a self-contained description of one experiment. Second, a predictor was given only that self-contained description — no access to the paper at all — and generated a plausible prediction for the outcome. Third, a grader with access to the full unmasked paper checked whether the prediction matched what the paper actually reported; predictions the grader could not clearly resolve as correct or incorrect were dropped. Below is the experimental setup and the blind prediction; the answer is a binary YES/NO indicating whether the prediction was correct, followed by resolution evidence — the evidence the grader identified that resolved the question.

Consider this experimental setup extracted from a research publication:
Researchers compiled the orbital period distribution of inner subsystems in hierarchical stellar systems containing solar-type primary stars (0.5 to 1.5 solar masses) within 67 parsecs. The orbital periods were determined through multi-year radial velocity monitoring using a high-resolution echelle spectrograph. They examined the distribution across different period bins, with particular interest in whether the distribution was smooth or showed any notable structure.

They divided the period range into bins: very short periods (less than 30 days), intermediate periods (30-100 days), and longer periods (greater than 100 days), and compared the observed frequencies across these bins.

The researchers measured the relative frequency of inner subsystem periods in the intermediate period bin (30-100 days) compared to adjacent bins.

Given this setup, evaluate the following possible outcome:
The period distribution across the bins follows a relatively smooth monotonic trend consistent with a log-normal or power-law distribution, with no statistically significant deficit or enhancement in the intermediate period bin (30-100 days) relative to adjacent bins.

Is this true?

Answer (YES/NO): NO